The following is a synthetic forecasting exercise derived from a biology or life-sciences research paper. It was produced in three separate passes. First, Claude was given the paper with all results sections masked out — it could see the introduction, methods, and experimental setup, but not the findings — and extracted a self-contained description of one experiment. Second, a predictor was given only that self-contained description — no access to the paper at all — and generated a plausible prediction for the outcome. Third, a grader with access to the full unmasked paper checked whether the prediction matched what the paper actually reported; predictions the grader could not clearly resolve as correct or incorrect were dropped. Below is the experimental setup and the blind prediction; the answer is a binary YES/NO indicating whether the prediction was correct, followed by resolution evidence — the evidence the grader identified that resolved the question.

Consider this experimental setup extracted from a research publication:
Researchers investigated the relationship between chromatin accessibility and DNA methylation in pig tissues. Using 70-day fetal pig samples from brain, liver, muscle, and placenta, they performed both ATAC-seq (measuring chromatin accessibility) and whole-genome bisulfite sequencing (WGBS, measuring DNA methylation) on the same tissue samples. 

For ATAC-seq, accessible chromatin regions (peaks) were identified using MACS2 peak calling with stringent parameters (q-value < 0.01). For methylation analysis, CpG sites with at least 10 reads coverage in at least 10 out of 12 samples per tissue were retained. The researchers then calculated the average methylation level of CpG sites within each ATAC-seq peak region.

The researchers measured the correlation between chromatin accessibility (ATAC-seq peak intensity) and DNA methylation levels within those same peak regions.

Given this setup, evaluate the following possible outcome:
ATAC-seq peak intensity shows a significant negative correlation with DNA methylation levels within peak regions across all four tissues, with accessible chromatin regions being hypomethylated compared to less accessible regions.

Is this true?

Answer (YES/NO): YES